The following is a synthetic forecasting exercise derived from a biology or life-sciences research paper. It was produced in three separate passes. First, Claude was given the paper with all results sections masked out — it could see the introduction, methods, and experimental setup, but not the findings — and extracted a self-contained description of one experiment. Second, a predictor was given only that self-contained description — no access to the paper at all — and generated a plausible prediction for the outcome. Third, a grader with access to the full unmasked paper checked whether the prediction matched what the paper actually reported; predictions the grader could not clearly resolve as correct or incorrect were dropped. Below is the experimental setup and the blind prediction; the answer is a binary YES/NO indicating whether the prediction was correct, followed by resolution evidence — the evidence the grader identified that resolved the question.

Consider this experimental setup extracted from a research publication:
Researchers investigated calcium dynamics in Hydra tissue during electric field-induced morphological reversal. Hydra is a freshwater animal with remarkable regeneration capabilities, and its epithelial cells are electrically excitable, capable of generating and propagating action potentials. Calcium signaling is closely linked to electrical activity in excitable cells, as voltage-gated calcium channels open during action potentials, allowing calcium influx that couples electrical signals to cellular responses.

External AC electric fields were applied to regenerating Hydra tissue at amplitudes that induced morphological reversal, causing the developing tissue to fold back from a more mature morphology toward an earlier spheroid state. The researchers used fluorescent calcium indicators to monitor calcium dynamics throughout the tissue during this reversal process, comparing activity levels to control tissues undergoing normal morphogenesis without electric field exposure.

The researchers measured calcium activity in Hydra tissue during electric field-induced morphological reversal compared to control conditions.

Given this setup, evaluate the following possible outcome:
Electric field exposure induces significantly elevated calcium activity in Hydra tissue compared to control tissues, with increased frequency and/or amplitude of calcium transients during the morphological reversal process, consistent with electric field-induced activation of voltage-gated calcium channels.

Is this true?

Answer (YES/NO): YES